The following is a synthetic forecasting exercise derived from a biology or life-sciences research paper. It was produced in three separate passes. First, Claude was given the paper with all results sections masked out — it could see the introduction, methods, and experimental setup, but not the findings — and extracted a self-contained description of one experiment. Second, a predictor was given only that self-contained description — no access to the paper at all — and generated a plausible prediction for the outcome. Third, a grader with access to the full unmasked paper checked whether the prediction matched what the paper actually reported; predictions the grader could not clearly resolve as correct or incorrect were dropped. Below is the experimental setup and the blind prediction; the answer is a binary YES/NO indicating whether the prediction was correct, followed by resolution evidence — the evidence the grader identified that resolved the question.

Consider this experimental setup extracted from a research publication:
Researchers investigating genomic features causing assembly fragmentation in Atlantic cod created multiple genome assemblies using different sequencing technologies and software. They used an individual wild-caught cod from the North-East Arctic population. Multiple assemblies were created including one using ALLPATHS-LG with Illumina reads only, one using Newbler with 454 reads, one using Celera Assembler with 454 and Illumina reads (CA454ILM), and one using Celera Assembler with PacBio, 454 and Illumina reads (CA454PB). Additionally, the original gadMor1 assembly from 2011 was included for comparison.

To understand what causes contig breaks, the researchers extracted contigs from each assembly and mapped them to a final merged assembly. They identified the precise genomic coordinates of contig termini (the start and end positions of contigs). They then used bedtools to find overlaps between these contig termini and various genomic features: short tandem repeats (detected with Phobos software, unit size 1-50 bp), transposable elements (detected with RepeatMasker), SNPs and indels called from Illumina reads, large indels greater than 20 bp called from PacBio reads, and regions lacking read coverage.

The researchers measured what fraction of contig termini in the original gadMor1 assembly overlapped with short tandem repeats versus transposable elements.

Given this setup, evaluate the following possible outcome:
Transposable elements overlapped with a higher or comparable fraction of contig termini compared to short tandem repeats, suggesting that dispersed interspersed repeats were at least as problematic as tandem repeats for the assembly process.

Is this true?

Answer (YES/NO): NO